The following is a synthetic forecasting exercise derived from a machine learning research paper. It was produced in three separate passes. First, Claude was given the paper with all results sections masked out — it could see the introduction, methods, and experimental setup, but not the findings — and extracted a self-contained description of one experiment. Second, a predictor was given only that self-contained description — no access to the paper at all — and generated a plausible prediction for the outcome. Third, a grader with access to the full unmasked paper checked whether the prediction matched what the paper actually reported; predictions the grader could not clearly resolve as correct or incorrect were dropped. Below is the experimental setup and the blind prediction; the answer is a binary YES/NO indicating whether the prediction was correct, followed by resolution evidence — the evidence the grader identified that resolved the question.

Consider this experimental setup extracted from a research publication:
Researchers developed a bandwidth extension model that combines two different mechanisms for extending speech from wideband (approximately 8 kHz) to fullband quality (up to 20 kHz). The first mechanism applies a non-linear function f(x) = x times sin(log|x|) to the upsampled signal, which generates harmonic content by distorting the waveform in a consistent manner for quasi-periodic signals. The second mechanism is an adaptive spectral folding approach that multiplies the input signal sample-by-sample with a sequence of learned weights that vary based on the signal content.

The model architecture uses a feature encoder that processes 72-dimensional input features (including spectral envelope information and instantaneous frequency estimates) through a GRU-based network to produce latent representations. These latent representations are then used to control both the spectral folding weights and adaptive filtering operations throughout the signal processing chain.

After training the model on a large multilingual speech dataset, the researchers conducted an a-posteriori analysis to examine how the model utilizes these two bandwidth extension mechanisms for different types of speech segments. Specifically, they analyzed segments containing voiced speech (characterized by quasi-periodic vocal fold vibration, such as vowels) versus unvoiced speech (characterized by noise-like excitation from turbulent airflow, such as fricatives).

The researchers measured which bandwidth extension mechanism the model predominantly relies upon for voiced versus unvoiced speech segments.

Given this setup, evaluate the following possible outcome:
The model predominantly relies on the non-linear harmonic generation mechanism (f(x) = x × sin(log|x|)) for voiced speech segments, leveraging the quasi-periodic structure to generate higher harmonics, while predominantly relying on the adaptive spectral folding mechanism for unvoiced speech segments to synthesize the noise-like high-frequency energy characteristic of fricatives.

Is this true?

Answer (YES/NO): YES